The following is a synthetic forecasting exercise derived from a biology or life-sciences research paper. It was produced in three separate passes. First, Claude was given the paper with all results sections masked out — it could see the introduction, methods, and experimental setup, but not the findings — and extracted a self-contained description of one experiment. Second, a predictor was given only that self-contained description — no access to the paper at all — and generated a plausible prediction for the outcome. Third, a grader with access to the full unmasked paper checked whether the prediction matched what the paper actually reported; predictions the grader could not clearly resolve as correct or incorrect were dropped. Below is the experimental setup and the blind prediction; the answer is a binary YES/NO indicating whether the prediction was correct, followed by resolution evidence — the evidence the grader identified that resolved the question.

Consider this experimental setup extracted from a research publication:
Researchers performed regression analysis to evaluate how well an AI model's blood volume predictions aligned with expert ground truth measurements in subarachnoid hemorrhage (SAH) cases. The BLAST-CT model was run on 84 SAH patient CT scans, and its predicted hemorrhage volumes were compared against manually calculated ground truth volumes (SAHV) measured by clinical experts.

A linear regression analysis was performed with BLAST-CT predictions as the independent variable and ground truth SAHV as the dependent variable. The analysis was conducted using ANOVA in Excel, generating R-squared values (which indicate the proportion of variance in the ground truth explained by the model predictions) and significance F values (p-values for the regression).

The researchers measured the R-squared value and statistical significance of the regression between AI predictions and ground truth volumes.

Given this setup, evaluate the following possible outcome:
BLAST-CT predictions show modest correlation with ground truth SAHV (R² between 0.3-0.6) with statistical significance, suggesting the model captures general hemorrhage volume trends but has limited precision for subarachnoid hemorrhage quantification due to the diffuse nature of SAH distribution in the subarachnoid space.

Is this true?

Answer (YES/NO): NO